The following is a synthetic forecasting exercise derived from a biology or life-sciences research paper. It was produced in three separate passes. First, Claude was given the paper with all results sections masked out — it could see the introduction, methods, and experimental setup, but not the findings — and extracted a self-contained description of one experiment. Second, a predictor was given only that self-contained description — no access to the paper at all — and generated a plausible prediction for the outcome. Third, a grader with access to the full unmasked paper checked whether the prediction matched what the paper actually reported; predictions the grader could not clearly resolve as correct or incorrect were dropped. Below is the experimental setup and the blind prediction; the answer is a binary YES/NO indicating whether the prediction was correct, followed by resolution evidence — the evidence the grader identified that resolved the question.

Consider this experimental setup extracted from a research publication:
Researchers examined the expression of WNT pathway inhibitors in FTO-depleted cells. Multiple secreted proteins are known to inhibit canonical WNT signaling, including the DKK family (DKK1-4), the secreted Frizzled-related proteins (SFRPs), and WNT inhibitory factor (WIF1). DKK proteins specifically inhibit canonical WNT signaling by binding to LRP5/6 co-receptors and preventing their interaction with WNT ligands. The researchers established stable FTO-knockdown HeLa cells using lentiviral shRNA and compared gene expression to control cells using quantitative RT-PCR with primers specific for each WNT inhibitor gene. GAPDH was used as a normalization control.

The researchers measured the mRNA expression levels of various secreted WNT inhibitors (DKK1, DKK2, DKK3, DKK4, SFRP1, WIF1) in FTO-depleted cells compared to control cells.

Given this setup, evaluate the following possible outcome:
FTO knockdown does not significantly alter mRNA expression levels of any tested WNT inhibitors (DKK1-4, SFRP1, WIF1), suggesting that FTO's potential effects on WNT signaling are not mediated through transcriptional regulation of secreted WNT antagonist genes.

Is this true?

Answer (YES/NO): NO